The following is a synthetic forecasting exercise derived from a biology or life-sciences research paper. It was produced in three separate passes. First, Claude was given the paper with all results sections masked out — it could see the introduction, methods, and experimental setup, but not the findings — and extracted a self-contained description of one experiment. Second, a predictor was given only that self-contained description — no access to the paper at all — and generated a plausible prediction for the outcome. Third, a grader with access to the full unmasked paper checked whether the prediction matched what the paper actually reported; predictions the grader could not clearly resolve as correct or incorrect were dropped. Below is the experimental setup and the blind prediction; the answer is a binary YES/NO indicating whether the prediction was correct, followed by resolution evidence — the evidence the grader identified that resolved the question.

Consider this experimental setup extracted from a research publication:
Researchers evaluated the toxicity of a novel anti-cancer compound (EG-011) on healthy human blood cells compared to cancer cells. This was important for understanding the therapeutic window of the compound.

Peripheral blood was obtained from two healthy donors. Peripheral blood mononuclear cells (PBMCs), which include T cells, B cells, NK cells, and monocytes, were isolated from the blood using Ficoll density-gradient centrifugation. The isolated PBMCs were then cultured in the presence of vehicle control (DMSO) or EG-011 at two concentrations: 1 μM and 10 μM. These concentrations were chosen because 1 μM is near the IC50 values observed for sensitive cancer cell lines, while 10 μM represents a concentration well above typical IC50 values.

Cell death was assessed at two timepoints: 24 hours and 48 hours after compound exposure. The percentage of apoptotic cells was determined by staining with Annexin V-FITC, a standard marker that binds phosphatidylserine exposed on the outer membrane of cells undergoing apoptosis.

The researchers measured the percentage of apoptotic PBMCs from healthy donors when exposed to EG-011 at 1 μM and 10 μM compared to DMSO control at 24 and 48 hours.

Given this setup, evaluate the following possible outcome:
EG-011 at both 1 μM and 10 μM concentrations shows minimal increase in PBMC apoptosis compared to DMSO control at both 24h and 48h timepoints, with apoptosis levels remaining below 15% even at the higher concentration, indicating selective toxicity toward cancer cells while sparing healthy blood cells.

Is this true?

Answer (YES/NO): YES